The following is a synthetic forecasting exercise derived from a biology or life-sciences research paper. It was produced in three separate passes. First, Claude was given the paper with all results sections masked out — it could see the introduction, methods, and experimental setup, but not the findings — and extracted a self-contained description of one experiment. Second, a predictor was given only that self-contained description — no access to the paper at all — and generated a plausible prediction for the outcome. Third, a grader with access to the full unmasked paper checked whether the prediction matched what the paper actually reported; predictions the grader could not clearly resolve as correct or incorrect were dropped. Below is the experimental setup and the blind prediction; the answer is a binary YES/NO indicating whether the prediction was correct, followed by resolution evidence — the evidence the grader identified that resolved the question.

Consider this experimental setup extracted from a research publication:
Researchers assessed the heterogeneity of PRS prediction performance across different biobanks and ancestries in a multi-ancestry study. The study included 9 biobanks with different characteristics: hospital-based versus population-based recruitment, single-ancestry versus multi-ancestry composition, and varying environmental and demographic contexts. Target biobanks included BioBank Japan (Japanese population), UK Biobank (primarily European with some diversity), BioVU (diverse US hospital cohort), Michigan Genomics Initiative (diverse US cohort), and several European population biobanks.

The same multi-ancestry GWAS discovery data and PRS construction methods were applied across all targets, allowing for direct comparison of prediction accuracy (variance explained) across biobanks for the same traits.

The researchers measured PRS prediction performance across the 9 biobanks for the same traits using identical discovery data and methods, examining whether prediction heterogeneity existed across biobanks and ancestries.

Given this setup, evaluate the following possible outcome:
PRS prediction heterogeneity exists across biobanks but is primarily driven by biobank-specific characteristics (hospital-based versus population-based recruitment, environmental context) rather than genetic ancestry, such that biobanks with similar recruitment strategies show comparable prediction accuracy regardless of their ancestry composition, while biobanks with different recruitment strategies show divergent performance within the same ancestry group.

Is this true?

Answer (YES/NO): NO